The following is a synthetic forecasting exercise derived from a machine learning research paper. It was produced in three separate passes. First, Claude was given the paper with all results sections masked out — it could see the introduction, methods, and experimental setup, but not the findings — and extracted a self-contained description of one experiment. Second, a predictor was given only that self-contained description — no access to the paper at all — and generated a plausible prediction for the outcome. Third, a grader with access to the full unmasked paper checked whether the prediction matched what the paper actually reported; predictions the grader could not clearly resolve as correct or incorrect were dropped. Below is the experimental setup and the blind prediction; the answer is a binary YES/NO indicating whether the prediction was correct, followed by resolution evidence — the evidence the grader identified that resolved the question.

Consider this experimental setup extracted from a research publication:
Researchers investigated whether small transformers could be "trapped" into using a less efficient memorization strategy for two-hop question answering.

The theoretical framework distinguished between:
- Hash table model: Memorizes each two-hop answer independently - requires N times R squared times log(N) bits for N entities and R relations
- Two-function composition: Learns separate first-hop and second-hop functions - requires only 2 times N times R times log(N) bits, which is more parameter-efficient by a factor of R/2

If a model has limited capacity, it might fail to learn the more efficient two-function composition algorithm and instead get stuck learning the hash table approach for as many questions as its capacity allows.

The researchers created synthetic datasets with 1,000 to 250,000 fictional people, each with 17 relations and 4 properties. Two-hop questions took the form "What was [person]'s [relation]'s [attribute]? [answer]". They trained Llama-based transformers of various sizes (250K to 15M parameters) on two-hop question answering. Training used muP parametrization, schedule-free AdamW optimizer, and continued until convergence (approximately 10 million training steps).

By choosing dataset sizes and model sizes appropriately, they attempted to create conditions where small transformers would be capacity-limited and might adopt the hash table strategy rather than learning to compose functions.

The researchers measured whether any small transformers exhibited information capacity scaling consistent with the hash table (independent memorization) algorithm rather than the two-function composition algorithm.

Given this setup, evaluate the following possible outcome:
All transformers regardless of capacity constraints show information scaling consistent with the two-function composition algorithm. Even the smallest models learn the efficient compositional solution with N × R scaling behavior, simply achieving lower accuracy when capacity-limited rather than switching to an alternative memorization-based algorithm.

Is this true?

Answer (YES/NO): NO